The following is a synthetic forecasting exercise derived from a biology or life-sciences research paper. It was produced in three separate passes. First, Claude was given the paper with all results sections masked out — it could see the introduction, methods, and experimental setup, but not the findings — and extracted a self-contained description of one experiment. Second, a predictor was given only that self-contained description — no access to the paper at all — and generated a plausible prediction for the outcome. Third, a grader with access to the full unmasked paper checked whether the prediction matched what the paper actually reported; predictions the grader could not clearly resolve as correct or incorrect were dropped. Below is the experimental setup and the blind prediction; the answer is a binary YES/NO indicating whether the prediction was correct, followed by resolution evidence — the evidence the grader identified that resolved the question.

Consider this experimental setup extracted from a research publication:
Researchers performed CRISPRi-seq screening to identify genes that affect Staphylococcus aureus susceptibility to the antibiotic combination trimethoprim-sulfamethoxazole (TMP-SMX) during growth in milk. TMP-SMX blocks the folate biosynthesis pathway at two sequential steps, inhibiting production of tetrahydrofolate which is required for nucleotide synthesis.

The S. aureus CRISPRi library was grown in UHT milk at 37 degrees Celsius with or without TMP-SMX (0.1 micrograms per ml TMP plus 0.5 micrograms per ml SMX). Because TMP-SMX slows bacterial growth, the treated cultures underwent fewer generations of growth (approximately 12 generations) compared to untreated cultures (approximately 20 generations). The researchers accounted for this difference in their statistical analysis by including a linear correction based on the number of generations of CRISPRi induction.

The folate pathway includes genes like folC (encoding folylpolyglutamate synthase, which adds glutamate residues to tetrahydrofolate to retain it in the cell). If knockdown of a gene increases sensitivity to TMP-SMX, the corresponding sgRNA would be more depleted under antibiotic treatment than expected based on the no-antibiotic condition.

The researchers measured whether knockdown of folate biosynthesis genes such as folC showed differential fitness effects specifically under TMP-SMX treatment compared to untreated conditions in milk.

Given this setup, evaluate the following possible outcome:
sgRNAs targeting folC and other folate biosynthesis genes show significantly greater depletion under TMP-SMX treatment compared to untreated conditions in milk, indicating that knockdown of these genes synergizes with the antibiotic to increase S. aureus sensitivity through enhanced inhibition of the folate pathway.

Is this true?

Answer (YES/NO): NO